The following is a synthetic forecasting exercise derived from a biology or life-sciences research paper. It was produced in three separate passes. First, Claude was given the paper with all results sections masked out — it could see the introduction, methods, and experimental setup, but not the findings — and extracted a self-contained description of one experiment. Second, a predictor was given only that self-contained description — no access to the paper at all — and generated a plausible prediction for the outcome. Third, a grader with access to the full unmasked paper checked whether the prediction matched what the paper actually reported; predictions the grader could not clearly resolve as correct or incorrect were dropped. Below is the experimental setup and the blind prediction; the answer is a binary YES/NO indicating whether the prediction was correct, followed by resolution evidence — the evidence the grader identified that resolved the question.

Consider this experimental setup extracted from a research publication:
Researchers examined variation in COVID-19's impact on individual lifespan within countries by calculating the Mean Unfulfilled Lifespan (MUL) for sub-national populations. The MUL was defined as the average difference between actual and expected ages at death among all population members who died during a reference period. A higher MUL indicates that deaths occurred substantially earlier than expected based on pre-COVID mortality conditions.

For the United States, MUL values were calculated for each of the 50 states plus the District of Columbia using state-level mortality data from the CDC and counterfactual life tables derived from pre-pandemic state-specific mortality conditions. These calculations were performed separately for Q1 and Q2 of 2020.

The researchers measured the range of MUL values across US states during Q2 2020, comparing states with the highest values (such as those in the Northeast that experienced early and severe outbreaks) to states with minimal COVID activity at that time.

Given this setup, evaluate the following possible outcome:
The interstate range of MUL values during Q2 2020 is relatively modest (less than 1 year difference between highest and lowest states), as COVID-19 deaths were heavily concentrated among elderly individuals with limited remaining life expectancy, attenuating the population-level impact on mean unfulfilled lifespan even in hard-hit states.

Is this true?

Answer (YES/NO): NO